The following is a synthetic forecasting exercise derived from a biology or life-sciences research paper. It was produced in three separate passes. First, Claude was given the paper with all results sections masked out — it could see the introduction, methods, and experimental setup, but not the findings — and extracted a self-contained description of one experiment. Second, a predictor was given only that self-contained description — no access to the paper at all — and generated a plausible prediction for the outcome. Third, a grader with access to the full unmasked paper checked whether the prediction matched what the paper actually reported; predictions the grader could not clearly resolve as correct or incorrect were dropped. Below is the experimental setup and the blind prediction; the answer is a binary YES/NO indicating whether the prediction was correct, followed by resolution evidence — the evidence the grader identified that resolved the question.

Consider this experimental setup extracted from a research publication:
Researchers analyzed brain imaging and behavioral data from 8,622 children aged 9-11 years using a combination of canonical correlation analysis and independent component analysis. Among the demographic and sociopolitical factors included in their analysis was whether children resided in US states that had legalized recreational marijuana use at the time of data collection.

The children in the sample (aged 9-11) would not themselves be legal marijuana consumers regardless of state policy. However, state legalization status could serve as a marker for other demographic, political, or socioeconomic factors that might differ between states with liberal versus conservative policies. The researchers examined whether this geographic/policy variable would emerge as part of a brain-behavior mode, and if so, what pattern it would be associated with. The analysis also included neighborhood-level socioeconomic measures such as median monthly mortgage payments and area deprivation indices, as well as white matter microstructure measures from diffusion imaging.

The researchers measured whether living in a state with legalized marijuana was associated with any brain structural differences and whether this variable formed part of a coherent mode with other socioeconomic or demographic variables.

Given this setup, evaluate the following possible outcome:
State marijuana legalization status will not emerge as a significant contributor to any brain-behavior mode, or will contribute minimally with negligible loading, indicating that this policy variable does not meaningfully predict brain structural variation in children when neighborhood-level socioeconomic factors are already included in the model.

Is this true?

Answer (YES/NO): NO